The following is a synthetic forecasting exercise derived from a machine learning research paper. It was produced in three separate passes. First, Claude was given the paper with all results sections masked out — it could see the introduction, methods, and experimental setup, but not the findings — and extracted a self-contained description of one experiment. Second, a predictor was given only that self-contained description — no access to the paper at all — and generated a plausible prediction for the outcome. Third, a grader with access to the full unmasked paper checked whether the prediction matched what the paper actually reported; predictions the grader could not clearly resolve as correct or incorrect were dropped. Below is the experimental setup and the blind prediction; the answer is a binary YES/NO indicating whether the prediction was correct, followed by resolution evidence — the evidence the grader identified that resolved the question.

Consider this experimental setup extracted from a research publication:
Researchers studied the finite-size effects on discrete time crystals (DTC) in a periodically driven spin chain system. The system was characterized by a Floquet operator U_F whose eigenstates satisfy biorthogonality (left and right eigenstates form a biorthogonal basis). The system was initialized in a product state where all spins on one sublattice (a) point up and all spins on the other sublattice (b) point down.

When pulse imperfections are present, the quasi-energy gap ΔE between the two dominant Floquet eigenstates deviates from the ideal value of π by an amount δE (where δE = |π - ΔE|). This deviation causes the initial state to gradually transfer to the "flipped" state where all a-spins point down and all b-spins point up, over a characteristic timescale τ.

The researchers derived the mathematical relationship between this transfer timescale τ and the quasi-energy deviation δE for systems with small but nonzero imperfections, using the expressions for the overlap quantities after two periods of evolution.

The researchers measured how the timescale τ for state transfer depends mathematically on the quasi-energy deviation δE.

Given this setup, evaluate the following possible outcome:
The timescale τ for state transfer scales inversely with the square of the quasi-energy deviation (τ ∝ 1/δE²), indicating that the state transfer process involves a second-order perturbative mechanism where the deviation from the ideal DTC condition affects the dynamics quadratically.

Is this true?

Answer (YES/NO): NO